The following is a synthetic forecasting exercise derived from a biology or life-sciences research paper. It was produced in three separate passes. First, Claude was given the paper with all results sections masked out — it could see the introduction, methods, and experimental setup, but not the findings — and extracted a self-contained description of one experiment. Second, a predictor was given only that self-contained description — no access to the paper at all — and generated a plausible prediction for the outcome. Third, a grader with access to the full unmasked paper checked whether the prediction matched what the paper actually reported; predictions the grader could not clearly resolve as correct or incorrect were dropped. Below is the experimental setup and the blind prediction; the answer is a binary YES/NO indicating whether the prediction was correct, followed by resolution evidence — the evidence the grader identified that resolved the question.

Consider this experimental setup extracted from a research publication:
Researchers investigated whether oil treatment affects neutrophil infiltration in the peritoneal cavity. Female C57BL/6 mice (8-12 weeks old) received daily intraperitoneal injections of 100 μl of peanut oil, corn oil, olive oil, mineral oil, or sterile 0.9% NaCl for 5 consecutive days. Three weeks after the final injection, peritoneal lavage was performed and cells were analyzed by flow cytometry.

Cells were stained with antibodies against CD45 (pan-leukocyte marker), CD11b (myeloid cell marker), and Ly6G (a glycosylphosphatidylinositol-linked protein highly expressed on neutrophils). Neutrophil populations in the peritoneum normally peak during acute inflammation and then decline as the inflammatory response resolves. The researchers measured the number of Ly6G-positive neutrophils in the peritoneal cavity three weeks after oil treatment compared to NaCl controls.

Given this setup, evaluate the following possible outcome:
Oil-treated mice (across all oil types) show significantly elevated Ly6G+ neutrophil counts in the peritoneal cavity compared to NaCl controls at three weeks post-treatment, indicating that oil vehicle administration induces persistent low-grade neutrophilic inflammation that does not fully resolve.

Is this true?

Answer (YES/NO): NO